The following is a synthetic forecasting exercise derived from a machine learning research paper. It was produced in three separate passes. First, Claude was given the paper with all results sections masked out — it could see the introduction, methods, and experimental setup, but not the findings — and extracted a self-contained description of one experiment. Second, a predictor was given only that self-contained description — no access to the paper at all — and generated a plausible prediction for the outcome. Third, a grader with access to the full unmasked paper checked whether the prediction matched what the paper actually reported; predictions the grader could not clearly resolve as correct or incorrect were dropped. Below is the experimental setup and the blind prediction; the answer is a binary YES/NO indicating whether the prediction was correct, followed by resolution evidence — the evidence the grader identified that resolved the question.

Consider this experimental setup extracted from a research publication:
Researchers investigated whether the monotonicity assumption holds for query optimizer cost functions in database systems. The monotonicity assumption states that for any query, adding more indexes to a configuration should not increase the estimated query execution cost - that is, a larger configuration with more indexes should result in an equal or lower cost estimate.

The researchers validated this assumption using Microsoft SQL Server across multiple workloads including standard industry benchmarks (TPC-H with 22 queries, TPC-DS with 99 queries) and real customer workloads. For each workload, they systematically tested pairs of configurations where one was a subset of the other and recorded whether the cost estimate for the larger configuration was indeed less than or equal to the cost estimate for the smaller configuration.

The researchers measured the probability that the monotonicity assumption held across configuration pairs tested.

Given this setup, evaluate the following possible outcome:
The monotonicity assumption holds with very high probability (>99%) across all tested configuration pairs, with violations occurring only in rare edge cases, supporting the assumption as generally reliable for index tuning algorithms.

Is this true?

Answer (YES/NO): NO